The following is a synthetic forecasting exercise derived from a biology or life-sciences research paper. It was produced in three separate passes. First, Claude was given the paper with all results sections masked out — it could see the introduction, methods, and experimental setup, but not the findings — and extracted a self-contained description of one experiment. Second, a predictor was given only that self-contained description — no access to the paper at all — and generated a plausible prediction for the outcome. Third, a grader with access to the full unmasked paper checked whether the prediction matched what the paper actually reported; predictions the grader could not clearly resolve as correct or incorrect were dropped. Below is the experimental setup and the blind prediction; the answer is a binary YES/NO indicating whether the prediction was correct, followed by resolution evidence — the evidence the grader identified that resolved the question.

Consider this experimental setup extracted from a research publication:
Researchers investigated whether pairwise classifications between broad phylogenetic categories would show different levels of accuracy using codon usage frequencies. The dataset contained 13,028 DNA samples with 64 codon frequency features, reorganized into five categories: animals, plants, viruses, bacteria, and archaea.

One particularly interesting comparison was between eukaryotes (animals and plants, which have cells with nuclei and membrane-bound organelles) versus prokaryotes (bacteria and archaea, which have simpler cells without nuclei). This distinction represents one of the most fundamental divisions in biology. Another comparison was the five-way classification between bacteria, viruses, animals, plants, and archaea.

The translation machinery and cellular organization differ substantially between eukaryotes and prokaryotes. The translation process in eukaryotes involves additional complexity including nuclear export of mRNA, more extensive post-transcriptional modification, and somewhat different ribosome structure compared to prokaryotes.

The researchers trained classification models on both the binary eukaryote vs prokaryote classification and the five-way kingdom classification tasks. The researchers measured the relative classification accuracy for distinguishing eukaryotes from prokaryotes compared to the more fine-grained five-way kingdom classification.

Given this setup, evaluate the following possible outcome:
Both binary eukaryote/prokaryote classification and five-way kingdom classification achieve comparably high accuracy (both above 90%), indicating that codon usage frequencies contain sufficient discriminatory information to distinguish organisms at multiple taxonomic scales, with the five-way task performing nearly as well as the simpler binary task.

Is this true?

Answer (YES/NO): NO